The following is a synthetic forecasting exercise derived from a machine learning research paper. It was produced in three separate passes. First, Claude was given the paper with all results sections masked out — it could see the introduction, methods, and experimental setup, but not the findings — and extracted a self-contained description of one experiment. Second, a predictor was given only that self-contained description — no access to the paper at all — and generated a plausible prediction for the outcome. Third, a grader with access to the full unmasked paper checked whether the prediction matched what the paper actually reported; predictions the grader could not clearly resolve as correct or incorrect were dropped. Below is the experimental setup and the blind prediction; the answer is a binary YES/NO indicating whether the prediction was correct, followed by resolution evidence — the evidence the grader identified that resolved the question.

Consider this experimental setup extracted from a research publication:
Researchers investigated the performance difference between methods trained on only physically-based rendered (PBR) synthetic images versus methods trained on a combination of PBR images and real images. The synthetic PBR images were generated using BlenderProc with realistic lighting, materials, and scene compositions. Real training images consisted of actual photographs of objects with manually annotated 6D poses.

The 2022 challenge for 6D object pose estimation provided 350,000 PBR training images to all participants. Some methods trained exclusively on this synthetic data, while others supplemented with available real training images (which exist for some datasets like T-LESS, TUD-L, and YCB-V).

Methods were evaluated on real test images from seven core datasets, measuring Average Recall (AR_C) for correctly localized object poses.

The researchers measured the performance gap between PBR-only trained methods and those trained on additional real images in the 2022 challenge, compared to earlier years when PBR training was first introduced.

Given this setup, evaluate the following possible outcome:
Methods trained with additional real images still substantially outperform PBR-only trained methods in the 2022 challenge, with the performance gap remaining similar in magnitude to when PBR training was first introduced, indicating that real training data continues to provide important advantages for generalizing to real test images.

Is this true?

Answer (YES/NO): NO